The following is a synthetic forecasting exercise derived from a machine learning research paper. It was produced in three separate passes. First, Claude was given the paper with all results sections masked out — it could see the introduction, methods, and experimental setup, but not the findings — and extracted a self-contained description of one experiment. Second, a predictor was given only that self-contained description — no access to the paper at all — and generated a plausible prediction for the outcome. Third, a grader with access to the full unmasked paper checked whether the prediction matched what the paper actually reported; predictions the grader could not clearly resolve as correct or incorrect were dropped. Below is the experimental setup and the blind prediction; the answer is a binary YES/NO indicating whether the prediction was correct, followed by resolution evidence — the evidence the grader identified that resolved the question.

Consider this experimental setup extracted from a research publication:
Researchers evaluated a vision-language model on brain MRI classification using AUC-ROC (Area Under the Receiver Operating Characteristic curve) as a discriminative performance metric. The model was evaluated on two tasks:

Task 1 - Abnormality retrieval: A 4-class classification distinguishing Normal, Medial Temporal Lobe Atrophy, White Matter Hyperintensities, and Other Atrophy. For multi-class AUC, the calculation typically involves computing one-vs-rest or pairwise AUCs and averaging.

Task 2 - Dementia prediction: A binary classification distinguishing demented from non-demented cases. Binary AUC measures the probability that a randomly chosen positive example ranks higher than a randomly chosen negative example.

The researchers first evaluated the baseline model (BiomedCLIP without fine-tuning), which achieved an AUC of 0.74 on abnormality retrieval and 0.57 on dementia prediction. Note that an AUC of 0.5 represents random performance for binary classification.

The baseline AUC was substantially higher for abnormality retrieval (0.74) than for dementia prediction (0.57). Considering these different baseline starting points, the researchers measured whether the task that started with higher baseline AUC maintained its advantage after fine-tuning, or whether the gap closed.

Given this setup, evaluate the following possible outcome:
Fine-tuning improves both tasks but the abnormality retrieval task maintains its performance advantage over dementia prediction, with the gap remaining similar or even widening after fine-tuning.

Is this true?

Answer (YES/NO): NO